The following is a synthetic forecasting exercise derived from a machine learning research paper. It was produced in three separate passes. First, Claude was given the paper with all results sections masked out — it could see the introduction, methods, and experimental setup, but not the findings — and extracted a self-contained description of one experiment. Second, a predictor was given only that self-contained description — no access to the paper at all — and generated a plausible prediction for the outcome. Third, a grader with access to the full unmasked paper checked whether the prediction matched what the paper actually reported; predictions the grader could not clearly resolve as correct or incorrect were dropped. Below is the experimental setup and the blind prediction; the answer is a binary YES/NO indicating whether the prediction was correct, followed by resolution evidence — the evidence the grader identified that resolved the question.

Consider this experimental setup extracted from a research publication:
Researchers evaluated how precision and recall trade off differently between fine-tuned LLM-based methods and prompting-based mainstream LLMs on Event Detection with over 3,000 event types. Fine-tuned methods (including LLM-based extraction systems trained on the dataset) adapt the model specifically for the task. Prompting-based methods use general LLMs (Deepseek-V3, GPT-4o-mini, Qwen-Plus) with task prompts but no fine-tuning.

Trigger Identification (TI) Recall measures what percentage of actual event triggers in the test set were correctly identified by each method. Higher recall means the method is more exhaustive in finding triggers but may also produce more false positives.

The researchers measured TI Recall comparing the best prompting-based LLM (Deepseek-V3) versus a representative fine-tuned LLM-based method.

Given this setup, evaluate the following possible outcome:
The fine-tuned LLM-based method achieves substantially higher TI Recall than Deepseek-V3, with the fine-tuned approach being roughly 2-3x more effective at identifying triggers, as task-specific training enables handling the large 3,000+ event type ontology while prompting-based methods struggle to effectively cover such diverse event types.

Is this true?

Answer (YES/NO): NO